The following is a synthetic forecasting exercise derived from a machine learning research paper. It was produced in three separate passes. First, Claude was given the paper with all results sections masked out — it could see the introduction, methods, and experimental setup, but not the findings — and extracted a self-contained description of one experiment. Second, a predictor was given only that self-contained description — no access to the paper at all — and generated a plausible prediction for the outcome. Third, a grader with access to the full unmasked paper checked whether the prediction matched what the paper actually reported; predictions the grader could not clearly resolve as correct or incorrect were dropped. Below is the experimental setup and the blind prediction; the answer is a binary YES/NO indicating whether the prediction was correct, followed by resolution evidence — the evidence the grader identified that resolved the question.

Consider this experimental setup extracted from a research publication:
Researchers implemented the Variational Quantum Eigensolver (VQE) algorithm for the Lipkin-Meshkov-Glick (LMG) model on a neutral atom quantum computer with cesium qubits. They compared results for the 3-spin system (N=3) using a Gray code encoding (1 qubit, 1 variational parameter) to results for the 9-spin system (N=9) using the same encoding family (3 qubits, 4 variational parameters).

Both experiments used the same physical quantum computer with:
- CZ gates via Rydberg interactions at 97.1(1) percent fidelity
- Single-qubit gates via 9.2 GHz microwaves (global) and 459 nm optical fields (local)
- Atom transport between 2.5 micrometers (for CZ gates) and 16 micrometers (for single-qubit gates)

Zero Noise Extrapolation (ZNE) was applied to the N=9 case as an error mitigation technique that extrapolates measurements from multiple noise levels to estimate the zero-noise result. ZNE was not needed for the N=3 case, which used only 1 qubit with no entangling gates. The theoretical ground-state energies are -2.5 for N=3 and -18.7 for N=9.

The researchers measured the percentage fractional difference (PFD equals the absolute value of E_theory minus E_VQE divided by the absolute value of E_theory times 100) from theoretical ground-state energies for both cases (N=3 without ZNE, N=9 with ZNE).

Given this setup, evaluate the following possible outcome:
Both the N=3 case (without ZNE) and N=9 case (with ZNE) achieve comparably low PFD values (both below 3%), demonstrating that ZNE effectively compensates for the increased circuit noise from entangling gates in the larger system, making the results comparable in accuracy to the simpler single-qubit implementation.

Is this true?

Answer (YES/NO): NO